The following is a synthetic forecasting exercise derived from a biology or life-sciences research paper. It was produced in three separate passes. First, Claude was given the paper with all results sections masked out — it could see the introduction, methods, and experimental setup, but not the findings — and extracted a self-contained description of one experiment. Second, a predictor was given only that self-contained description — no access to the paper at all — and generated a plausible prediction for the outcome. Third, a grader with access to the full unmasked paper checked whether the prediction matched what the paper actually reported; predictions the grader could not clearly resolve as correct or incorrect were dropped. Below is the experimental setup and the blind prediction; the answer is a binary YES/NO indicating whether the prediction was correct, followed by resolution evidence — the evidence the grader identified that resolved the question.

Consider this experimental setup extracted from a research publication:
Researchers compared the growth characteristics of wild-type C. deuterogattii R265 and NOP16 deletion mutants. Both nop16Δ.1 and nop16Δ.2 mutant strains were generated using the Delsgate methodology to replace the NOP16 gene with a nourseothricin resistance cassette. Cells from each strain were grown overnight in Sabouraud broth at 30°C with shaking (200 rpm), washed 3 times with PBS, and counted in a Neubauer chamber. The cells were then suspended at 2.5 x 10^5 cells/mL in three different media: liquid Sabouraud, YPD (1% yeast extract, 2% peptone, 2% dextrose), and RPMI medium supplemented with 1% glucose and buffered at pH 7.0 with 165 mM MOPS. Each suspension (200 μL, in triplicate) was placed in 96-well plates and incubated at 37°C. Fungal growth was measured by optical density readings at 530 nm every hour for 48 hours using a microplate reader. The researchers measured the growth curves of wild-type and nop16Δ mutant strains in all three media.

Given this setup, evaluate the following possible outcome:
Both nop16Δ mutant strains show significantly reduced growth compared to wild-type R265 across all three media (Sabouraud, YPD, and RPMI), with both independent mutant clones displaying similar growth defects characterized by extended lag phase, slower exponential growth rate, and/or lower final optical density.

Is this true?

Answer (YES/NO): NO